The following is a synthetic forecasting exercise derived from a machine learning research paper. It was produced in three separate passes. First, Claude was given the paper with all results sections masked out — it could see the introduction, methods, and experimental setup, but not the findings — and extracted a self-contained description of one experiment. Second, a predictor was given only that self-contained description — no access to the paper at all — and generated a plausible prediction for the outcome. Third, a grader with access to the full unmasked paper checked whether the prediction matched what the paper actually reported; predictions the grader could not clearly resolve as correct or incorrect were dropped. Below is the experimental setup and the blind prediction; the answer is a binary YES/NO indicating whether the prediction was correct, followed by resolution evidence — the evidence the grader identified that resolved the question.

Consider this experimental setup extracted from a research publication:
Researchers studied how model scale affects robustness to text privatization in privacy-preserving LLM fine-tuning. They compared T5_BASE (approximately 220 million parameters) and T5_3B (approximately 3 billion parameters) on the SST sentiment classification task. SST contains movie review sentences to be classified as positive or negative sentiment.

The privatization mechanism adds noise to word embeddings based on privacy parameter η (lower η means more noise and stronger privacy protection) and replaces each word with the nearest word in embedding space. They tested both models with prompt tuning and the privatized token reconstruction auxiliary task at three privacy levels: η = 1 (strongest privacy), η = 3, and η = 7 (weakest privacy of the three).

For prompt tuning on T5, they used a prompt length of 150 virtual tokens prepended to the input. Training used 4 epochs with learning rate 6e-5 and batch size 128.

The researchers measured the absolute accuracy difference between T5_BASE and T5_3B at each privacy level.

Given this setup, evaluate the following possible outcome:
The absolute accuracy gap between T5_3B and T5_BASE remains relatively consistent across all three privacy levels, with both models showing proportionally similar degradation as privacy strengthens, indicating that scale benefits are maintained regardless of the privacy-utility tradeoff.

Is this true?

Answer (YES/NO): NO